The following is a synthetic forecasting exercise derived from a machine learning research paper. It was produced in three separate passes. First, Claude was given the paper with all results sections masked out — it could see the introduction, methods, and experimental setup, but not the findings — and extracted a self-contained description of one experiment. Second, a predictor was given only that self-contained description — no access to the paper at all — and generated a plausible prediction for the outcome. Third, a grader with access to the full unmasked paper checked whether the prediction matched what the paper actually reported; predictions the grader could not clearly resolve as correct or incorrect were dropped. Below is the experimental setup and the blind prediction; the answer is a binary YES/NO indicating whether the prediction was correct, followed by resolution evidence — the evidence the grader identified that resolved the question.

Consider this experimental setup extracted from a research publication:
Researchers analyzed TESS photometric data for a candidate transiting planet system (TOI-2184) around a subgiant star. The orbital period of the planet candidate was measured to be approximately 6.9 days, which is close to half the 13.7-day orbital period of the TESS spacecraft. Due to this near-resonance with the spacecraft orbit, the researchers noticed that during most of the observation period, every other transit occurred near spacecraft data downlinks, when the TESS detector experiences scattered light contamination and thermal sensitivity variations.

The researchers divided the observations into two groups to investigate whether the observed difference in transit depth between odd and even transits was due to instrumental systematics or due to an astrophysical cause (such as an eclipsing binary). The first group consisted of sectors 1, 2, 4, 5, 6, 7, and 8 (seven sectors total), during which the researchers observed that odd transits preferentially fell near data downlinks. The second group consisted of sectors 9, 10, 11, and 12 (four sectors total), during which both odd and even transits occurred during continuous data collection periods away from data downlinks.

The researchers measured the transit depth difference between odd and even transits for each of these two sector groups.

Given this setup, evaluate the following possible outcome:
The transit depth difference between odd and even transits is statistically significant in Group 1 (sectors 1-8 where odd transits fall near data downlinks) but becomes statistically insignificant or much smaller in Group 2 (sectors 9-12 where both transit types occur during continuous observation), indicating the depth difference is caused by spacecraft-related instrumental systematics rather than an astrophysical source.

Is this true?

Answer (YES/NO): YES